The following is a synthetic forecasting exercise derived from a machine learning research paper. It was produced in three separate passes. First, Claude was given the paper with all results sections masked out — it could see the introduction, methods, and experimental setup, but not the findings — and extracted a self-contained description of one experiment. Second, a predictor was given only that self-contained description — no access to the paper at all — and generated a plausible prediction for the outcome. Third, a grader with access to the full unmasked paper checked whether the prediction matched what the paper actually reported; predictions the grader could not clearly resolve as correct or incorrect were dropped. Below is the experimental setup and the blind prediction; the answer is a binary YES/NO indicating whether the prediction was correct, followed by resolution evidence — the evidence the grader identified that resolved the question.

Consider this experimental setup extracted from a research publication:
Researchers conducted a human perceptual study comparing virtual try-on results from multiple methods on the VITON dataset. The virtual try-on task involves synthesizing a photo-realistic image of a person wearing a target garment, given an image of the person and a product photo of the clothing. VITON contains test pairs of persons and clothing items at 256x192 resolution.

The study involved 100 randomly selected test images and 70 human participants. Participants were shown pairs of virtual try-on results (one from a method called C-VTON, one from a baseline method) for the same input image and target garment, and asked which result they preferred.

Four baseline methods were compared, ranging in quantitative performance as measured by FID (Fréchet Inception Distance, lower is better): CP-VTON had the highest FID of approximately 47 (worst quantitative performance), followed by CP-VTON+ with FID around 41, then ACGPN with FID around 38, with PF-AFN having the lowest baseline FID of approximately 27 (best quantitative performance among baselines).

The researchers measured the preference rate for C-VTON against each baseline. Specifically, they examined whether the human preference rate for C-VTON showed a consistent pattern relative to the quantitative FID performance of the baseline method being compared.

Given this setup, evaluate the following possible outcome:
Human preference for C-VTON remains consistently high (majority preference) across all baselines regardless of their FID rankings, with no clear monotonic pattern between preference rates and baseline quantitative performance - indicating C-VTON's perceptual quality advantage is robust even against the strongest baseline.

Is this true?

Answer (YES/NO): NO